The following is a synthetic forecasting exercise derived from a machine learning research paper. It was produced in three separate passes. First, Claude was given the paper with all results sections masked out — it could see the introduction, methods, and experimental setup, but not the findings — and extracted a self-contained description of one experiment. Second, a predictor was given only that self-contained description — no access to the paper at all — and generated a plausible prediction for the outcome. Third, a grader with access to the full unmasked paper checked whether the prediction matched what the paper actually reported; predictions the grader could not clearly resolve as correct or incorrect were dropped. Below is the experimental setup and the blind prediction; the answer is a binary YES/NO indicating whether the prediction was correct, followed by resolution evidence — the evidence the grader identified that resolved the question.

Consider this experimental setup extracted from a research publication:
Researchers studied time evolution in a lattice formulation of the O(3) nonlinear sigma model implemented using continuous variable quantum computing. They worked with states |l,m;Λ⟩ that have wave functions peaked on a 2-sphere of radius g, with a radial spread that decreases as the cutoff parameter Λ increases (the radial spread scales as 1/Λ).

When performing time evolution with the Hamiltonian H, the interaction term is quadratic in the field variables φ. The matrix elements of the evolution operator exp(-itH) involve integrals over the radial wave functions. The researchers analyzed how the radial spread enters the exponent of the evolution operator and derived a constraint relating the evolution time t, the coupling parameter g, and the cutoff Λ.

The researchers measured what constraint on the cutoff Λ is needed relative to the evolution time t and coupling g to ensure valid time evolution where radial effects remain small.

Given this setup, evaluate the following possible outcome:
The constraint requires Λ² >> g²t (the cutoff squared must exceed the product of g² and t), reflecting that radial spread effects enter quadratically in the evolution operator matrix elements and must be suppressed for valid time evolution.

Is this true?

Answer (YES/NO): NO